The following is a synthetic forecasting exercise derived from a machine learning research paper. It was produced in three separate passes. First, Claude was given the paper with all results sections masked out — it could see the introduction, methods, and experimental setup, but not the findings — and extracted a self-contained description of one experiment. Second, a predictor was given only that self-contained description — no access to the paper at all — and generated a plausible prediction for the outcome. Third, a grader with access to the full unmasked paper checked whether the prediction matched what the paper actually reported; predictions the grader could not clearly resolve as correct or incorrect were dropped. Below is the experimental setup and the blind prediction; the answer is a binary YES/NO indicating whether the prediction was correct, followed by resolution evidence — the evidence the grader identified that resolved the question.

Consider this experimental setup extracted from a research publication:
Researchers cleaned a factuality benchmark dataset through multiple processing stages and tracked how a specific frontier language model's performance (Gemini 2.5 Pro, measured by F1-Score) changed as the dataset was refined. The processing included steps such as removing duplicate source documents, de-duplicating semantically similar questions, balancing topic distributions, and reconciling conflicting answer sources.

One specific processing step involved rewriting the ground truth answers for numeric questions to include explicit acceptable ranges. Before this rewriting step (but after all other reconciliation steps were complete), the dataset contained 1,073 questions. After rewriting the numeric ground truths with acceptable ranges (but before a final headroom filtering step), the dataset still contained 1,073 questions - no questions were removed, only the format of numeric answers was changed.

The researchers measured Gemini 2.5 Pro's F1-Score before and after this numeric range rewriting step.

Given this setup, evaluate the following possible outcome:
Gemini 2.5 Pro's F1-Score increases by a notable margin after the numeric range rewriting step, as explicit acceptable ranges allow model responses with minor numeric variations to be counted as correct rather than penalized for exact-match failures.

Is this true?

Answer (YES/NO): YES